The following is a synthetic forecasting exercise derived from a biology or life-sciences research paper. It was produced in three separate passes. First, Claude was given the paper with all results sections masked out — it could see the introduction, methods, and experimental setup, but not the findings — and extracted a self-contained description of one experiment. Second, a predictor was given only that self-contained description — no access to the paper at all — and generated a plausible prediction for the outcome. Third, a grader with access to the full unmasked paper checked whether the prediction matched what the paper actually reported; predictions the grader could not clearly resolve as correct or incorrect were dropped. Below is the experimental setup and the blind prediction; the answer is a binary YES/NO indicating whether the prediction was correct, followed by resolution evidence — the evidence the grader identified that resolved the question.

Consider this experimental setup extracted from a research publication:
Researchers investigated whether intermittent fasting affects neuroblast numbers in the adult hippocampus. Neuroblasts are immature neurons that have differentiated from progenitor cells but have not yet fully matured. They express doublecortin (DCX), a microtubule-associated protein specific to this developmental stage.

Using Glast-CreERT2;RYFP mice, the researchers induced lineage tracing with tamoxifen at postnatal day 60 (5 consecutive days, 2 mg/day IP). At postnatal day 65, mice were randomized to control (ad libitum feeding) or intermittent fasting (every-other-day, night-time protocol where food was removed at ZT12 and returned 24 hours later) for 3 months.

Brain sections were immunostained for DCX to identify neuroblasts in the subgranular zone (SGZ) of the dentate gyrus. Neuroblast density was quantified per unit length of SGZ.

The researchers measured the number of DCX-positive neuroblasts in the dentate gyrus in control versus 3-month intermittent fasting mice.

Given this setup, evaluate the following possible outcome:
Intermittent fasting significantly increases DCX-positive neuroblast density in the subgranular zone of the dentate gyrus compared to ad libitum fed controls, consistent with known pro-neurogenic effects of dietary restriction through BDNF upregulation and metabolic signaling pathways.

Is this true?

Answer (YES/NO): NO